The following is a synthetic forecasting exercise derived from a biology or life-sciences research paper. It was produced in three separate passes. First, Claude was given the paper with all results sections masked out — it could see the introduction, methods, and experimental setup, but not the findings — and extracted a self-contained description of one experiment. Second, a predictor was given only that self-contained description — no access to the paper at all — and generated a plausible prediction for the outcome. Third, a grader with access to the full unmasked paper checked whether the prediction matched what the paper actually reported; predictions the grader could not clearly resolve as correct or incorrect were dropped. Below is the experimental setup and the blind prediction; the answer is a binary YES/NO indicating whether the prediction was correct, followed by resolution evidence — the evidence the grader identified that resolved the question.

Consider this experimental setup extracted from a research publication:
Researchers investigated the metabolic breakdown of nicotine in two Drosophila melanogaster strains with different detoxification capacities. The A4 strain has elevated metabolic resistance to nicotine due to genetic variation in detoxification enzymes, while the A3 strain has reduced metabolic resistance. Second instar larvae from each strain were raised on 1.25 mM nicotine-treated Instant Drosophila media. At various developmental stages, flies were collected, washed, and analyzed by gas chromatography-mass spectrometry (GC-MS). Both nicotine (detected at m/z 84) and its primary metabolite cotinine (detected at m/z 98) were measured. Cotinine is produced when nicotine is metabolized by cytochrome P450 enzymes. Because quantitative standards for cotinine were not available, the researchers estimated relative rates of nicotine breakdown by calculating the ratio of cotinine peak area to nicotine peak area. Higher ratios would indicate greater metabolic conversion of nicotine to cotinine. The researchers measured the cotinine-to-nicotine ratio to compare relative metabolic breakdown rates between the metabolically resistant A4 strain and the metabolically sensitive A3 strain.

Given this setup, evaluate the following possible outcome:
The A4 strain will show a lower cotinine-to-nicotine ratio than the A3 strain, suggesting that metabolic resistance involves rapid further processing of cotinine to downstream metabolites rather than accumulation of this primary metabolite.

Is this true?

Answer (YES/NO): YES